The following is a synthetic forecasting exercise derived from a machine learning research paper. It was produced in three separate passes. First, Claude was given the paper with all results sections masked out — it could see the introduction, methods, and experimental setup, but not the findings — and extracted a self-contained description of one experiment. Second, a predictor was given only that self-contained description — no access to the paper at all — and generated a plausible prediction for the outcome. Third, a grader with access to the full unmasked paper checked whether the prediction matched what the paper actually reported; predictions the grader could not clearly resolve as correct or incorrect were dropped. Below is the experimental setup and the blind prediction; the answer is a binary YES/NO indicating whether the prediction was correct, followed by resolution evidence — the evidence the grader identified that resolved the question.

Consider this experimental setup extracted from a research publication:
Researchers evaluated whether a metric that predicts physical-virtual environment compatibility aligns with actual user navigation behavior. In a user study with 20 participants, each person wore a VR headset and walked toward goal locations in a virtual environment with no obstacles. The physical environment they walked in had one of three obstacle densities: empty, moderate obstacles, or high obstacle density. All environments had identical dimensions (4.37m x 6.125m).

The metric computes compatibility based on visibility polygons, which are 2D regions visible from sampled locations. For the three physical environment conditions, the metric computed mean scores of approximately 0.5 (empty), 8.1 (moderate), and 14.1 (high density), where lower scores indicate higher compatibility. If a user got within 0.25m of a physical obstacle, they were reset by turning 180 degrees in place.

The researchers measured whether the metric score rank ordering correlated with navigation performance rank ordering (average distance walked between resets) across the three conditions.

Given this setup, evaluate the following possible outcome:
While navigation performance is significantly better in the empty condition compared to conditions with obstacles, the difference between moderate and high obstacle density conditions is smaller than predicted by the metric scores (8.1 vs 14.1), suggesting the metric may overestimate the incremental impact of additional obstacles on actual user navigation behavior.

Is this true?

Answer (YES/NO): NO